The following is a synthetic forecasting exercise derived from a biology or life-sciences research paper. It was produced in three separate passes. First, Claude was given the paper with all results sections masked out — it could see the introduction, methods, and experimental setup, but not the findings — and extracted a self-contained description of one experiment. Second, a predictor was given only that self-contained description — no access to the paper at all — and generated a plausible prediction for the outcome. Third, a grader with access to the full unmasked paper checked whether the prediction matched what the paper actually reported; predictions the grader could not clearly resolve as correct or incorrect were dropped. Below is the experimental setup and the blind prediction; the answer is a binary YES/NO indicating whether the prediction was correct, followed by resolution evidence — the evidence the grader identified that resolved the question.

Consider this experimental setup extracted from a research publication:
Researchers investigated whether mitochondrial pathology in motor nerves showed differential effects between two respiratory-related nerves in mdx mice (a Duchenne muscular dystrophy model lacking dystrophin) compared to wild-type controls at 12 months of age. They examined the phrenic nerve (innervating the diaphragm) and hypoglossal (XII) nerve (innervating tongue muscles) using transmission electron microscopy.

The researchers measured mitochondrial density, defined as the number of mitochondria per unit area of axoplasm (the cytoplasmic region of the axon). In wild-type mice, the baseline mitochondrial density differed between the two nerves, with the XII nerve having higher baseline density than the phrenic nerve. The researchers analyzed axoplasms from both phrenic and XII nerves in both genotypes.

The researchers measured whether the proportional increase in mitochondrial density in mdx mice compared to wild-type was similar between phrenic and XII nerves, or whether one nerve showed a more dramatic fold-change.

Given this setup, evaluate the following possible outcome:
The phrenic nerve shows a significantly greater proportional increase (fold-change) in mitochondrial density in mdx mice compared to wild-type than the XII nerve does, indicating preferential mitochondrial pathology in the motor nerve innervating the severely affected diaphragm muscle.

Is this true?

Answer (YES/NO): YES